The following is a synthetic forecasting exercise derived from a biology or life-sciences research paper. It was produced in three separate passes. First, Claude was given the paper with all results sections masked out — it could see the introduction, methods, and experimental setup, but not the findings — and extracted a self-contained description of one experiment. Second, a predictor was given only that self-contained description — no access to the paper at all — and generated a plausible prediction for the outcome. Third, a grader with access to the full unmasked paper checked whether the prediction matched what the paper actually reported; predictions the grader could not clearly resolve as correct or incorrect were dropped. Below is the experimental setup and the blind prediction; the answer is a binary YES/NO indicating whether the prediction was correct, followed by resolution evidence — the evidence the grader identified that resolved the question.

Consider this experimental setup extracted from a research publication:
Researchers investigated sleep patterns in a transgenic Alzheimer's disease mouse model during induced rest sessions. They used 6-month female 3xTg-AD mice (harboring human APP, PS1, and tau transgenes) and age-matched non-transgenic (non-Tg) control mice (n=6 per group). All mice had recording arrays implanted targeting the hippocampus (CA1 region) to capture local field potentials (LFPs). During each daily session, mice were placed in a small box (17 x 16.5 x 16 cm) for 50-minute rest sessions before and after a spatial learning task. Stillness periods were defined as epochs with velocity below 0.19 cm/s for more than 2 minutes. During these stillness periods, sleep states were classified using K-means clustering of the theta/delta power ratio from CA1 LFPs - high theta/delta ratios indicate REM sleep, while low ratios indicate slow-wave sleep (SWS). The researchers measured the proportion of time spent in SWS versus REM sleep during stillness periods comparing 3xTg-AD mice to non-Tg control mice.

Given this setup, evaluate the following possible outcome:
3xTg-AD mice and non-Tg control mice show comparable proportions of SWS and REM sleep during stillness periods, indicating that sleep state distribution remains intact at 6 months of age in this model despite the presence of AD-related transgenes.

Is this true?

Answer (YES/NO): YES